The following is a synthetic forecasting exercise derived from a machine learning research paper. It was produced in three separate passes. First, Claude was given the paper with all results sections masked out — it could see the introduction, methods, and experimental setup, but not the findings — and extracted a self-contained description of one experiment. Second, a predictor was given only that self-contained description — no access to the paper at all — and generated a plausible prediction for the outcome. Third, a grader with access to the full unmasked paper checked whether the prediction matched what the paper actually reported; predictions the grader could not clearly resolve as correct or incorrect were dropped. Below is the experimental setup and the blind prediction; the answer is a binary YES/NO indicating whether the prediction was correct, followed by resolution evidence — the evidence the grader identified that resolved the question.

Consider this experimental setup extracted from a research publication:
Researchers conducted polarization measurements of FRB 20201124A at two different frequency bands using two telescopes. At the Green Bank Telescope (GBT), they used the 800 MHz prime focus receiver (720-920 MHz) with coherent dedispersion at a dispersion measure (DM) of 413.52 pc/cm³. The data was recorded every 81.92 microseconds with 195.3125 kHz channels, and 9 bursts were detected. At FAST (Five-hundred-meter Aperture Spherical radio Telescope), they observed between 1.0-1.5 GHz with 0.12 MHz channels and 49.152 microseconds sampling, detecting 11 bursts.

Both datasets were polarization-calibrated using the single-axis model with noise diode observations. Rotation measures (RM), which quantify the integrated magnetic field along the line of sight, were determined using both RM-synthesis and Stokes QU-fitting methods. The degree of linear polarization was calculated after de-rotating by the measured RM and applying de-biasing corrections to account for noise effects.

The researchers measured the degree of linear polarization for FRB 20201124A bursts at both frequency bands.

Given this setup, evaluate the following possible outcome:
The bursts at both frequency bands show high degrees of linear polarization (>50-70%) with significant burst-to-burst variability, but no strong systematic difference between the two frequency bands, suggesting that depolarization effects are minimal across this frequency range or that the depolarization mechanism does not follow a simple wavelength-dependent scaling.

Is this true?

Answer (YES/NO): NO